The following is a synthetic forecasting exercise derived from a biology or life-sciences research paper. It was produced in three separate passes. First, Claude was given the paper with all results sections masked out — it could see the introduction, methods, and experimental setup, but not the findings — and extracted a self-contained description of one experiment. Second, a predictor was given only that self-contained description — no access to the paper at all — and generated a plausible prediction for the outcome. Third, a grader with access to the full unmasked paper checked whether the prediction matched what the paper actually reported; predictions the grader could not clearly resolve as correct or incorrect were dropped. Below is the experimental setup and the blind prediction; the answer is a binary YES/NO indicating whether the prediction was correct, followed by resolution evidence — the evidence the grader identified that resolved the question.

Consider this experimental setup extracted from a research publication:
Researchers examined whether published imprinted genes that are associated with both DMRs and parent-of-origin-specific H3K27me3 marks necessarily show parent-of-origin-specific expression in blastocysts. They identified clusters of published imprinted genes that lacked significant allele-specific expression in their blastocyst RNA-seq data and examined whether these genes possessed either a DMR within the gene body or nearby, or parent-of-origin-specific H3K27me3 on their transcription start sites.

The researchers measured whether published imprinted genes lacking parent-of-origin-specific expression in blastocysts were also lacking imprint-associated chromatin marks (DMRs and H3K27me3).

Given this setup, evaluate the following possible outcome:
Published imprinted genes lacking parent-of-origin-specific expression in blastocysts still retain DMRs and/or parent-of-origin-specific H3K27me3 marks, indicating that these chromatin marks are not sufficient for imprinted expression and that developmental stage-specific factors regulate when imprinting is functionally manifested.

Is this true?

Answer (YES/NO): YES